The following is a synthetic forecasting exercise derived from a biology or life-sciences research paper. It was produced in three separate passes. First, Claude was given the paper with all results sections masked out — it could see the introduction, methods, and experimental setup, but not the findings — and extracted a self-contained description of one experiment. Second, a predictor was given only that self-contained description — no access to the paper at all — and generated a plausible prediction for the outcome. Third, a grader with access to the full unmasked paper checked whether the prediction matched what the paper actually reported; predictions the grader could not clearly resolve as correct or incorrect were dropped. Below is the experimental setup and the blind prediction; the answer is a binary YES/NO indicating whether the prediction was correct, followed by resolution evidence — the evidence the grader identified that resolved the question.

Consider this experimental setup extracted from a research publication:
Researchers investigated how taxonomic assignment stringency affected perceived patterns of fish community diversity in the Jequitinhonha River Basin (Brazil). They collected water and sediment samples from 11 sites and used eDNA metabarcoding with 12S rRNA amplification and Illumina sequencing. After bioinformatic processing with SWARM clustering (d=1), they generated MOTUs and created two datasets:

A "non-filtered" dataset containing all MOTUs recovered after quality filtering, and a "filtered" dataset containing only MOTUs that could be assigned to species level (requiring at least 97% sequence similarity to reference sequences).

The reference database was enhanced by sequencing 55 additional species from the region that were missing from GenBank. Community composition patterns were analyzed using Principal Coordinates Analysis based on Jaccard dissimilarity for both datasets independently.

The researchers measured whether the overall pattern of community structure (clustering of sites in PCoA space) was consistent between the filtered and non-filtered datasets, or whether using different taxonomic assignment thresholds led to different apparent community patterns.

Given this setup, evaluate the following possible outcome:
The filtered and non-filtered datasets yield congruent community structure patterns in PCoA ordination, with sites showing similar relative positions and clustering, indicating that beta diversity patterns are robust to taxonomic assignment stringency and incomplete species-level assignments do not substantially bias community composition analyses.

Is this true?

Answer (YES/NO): YES